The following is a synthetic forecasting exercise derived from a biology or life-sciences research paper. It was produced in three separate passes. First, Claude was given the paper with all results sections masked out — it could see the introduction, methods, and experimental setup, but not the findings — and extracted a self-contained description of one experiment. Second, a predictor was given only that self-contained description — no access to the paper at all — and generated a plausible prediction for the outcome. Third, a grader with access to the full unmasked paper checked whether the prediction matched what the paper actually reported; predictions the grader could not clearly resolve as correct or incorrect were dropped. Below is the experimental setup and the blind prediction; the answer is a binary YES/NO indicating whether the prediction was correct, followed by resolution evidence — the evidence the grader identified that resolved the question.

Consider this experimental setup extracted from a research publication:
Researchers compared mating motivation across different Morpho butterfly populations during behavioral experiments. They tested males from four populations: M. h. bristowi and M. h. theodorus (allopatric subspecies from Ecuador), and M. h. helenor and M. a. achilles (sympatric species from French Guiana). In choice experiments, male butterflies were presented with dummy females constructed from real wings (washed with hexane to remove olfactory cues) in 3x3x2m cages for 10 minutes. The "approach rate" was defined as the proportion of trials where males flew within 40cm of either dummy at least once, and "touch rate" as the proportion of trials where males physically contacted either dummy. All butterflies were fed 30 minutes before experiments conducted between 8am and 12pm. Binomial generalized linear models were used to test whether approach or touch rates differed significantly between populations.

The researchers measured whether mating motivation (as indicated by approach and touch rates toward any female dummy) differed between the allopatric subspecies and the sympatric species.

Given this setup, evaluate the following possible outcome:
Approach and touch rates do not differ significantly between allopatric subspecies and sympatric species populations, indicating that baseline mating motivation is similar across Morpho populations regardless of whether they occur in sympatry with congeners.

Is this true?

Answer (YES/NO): NO